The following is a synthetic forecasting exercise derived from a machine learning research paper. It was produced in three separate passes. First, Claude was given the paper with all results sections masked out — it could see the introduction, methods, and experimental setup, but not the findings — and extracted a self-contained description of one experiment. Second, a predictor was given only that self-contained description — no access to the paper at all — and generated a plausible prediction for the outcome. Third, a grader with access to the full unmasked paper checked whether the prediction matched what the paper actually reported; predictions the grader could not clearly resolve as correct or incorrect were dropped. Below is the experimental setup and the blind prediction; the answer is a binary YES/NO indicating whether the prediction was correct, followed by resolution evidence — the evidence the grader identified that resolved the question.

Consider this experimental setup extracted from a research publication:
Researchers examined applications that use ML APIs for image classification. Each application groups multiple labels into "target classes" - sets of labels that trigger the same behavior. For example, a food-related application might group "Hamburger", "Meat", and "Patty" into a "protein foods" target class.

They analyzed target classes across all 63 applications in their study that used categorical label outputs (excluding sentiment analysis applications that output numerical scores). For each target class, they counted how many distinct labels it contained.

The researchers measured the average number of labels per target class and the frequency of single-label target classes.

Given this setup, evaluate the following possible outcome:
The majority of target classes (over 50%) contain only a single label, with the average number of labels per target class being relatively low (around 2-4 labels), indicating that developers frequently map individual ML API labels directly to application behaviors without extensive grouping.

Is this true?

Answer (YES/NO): NO